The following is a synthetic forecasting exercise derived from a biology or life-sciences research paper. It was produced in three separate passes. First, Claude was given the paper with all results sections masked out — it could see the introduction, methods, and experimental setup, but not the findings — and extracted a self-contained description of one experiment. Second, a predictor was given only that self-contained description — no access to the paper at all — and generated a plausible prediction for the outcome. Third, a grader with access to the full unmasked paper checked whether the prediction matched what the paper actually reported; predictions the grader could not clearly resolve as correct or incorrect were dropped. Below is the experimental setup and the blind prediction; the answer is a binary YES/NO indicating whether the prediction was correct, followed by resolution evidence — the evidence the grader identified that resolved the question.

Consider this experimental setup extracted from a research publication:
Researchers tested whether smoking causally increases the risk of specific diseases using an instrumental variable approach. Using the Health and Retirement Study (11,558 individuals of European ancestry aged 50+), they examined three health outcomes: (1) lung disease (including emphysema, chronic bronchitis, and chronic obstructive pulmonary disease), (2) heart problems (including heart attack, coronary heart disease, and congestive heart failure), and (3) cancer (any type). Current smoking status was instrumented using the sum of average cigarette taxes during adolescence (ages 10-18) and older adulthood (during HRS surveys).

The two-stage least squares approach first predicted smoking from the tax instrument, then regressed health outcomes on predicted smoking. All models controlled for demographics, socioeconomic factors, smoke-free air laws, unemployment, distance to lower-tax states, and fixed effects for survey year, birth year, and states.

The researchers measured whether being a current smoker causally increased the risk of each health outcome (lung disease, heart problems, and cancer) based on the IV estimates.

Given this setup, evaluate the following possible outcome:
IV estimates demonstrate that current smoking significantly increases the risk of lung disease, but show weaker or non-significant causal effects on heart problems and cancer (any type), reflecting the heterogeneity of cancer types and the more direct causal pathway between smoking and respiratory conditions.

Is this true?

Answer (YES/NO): NO